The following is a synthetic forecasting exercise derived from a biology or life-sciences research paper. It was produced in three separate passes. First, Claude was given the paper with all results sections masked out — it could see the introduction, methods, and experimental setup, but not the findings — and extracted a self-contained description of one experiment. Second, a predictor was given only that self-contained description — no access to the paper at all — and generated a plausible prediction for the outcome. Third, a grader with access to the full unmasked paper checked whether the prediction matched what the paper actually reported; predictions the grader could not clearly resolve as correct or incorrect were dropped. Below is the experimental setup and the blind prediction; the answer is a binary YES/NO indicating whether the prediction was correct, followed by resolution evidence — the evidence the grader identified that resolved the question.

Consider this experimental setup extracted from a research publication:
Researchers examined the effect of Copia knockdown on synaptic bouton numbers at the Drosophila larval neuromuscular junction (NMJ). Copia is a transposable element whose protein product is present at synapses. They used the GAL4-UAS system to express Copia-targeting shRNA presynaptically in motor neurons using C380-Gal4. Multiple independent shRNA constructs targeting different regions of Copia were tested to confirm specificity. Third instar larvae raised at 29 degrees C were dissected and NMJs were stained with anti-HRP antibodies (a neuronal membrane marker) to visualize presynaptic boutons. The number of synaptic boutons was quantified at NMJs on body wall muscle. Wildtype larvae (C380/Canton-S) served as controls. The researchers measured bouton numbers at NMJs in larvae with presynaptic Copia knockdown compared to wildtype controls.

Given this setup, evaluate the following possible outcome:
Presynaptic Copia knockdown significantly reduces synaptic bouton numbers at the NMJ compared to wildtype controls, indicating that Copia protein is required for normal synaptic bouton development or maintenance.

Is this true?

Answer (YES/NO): NO